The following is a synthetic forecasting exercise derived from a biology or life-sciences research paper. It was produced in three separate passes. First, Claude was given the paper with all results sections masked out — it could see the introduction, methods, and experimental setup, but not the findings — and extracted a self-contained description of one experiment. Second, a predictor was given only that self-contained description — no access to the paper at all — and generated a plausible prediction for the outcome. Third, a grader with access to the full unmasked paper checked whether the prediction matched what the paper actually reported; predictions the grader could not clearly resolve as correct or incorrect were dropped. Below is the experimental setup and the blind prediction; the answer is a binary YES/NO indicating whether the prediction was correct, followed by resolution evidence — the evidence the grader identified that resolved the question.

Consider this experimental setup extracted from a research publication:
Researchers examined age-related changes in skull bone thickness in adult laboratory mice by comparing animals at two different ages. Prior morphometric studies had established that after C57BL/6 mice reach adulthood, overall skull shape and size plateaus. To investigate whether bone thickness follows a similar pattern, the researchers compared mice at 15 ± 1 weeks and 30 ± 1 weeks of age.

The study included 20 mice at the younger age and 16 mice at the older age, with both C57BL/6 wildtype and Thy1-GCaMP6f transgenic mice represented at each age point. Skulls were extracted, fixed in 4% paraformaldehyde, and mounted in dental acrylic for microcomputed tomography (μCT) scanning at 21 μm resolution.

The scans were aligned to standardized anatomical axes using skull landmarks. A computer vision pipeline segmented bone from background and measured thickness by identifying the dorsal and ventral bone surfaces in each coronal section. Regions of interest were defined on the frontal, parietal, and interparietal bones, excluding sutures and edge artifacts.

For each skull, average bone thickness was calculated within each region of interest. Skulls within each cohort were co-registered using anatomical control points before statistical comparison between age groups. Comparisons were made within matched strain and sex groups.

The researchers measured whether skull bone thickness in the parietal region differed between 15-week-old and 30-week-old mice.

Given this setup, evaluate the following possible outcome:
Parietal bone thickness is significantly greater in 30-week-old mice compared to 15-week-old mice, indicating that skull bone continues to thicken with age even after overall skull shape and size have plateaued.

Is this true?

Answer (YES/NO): YES